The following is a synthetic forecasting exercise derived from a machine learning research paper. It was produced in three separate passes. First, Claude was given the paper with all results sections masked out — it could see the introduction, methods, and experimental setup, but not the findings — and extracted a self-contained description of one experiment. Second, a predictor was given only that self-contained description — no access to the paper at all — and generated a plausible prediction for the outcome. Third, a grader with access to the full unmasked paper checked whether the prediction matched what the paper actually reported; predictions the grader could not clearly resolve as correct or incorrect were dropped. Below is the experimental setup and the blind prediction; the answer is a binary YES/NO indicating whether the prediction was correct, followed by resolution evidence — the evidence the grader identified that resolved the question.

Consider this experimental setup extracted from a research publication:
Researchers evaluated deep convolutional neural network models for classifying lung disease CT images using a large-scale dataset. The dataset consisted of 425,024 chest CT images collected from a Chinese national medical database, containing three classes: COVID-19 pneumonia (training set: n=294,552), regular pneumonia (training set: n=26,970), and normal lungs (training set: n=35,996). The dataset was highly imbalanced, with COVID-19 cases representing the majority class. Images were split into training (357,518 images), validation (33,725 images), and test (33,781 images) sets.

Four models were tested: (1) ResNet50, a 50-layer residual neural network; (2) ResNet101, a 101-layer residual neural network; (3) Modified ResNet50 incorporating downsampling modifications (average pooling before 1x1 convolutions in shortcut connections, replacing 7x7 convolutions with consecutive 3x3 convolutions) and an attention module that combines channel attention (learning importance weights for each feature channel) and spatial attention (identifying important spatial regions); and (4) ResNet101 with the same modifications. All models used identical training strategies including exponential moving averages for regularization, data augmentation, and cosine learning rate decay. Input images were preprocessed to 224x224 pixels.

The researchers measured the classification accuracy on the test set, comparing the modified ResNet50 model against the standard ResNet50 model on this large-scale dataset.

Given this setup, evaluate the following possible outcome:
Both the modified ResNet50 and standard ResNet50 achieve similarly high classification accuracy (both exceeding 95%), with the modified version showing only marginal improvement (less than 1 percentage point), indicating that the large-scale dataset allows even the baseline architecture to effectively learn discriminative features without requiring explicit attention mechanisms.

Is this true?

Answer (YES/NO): NO